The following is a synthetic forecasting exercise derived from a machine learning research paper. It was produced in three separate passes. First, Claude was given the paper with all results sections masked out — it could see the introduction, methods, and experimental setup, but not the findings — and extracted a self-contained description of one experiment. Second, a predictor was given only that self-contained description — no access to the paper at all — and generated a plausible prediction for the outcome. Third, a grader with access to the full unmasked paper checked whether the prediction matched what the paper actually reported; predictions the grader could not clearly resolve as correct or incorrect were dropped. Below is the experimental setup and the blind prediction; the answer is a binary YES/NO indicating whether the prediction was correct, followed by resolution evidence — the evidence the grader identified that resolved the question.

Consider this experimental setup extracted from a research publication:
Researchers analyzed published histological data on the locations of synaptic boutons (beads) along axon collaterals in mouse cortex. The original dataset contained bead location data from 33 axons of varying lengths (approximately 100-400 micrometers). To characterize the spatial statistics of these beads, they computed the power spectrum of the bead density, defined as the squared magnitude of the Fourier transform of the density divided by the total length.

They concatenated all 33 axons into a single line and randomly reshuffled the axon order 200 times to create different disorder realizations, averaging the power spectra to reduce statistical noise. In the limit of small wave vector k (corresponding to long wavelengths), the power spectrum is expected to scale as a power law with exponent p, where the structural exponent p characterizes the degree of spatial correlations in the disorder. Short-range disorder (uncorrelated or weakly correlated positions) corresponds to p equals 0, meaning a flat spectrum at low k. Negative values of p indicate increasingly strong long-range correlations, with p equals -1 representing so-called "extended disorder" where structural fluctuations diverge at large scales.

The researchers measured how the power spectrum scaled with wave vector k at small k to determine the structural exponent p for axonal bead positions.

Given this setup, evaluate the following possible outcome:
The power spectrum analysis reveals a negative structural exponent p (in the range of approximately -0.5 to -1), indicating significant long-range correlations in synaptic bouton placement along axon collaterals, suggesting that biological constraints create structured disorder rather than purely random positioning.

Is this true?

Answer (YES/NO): NO